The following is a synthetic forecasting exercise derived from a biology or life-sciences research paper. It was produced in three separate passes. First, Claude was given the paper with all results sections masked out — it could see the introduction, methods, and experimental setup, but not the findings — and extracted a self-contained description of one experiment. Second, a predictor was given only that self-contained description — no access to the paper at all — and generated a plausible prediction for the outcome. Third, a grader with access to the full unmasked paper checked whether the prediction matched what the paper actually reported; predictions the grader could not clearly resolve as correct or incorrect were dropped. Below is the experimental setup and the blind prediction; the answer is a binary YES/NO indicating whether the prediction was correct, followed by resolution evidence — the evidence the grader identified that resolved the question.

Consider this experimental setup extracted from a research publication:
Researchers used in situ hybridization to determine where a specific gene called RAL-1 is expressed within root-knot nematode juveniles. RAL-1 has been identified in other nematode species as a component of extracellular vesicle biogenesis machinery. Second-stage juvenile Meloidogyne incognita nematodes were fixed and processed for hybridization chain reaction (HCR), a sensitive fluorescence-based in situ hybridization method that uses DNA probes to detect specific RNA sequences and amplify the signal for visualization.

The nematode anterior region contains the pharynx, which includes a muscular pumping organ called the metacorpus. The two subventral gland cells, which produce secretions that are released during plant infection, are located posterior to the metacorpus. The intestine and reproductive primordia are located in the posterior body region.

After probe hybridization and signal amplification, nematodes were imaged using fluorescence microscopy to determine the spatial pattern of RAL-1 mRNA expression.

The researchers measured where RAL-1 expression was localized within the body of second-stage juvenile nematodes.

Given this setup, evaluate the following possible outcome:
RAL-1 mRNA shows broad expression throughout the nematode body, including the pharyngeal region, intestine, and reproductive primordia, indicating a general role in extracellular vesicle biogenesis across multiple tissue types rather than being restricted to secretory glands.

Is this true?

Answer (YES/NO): NO